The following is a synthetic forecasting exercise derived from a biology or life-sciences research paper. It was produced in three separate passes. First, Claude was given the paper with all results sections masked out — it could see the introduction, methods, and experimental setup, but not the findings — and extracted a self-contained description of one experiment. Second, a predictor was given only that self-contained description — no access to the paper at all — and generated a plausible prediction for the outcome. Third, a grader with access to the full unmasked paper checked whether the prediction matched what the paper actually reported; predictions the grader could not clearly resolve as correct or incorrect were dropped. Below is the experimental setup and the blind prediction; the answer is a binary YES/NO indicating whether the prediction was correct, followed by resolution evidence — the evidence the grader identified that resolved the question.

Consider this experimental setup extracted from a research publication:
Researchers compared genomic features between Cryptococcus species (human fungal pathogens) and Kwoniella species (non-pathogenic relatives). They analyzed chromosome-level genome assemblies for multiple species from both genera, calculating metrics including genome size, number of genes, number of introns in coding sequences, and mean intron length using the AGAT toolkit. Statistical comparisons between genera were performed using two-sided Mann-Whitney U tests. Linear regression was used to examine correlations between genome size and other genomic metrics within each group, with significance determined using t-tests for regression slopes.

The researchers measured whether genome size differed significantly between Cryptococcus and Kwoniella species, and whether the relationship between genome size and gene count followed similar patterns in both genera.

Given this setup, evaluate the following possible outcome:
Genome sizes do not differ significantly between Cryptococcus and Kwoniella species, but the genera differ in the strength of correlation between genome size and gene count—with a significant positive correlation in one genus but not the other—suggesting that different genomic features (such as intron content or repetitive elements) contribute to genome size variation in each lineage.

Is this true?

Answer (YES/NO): NO